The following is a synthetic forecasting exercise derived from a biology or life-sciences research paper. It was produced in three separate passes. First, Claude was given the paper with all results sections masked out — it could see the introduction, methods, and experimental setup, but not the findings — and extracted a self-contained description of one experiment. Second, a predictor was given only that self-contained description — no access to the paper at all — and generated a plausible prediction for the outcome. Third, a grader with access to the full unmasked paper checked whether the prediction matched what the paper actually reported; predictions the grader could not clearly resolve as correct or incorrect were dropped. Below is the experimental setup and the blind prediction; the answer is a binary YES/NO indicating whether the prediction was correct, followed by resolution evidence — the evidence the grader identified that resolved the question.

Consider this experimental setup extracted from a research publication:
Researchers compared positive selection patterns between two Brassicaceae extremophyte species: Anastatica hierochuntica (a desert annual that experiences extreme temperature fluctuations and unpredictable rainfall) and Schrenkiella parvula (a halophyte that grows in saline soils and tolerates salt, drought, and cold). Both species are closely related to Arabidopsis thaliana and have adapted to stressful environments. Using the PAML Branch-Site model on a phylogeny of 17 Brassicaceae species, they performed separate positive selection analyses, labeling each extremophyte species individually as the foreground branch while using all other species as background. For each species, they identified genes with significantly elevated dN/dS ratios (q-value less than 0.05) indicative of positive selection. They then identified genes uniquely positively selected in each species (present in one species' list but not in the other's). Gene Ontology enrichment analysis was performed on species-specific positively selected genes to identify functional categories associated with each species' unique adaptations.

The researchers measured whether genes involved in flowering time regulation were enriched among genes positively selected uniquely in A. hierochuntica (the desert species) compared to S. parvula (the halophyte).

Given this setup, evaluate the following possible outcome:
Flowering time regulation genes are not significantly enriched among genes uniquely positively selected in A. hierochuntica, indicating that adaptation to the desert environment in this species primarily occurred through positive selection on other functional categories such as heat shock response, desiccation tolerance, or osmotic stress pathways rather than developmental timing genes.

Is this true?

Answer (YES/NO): NO